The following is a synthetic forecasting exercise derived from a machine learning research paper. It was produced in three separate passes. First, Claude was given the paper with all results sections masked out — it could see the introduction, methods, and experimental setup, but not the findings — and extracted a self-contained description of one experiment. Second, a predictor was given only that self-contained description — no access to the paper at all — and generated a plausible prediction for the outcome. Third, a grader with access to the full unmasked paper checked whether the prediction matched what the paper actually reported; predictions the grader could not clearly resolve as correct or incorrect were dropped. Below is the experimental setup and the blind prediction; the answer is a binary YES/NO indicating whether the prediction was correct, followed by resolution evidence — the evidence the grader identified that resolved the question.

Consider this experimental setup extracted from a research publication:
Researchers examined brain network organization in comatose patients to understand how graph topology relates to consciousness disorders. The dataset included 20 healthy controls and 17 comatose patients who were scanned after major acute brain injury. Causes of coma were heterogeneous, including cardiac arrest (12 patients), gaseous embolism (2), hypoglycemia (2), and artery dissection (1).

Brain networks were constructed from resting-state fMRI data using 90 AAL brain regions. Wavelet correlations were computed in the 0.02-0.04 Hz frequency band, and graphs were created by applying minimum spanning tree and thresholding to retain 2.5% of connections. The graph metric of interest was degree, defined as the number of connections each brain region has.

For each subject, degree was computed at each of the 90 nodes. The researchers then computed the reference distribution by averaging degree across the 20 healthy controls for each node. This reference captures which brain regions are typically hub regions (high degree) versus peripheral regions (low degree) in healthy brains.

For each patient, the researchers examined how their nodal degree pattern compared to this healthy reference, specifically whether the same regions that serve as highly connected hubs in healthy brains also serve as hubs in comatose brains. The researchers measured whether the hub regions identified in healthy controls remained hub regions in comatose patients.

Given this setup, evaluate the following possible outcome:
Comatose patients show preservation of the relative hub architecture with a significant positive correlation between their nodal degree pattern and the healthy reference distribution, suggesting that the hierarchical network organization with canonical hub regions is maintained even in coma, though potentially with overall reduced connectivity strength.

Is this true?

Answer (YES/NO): NO